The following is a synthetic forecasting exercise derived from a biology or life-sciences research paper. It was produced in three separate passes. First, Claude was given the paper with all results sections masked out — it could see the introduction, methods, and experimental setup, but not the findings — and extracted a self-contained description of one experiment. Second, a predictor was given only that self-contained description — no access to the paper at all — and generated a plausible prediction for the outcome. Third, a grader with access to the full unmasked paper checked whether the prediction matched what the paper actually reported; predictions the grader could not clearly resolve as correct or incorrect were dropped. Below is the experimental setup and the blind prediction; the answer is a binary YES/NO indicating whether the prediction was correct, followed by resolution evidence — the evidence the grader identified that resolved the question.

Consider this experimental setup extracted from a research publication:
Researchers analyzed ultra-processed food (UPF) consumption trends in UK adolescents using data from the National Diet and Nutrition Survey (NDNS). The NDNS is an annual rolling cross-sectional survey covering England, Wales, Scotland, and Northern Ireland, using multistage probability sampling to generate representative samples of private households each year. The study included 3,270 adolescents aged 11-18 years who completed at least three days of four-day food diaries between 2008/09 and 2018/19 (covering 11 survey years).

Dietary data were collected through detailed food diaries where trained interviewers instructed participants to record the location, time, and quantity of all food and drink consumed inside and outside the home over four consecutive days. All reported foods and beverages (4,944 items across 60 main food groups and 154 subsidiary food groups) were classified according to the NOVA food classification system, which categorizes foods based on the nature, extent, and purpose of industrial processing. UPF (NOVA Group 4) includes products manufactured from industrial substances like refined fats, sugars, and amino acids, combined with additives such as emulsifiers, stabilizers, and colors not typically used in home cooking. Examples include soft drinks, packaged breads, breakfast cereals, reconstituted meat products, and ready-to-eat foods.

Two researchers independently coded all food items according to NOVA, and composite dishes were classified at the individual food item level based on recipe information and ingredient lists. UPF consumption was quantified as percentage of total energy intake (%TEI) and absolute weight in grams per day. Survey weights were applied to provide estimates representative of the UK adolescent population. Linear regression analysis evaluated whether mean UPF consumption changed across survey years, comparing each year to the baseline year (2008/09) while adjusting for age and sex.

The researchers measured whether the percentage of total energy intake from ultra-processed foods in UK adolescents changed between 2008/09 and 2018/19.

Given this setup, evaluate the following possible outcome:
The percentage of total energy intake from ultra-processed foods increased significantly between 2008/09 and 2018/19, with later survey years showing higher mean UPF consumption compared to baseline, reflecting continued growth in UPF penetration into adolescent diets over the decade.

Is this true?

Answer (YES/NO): NO